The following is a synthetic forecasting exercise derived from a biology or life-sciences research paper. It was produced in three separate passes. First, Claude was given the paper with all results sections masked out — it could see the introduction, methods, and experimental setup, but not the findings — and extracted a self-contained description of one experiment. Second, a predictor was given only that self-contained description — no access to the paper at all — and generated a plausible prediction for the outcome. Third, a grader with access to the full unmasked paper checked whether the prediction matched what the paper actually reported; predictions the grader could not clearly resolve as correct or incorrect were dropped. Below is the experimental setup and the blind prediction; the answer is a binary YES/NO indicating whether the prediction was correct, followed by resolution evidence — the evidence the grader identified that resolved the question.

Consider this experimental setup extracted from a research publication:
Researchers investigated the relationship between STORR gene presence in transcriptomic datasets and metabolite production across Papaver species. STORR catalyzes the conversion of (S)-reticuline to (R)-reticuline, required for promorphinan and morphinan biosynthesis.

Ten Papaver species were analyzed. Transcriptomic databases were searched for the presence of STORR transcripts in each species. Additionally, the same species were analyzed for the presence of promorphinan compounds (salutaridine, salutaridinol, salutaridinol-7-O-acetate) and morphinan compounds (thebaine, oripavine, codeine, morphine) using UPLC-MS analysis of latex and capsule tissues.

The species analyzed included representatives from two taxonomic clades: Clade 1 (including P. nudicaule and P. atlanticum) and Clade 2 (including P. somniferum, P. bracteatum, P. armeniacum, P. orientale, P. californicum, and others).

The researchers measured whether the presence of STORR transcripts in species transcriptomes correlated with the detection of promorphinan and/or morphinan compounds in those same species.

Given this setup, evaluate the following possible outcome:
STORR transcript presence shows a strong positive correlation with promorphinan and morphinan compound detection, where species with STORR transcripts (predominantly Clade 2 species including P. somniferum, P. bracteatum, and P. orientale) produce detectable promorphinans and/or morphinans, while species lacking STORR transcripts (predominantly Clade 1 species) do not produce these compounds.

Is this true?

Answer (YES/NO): NO